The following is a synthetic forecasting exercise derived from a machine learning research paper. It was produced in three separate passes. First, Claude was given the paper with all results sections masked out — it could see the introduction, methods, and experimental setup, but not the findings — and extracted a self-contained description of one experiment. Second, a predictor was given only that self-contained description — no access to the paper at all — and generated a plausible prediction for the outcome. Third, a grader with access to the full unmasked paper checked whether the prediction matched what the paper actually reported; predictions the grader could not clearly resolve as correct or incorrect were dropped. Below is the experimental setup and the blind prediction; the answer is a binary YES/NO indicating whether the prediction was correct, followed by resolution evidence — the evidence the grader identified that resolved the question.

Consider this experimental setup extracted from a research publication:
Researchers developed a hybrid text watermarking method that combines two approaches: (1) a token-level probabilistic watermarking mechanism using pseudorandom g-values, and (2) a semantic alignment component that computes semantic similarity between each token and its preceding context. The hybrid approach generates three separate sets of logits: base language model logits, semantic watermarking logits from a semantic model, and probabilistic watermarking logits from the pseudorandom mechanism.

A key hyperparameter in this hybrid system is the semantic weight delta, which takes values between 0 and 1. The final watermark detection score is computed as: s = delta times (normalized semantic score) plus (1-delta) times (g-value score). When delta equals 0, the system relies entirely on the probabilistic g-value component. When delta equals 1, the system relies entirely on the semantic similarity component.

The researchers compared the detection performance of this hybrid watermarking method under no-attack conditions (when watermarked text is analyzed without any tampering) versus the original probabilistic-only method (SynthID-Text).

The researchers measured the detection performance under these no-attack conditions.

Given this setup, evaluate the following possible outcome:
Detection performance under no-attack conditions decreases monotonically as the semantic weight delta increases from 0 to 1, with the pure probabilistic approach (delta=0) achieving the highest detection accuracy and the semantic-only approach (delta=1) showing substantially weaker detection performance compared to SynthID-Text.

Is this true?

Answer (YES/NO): NO